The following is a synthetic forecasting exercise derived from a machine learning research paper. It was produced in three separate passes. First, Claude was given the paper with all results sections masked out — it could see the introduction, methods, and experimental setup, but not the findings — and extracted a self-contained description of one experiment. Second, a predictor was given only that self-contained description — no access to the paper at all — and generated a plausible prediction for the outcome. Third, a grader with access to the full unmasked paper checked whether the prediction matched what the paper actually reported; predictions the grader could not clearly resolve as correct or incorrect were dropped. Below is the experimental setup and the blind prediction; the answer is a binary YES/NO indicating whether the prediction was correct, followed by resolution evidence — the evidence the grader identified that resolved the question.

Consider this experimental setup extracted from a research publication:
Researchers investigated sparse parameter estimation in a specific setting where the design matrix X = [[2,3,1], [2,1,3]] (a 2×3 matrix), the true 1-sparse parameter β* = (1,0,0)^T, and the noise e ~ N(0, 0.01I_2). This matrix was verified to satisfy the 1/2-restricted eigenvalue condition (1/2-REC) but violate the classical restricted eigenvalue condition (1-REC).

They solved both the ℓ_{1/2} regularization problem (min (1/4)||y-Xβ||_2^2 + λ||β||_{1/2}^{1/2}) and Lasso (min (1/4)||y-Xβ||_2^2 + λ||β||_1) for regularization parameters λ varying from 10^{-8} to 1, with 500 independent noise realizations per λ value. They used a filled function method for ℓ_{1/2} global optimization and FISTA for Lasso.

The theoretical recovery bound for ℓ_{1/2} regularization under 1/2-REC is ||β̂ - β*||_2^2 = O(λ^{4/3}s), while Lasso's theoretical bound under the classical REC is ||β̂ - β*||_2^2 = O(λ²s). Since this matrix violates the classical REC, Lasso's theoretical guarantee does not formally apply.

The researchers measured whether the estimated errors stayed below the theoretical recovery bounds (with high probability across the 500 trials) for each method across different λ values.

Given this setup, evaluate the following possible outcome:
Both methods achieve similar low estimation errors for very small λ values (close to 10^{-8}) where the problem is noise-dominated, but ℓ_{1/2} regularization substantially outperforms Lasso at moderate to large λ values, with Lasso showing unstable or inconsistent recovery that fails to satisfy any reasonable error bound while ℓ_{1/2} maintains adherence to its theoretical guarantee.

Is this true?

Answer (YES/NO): NO